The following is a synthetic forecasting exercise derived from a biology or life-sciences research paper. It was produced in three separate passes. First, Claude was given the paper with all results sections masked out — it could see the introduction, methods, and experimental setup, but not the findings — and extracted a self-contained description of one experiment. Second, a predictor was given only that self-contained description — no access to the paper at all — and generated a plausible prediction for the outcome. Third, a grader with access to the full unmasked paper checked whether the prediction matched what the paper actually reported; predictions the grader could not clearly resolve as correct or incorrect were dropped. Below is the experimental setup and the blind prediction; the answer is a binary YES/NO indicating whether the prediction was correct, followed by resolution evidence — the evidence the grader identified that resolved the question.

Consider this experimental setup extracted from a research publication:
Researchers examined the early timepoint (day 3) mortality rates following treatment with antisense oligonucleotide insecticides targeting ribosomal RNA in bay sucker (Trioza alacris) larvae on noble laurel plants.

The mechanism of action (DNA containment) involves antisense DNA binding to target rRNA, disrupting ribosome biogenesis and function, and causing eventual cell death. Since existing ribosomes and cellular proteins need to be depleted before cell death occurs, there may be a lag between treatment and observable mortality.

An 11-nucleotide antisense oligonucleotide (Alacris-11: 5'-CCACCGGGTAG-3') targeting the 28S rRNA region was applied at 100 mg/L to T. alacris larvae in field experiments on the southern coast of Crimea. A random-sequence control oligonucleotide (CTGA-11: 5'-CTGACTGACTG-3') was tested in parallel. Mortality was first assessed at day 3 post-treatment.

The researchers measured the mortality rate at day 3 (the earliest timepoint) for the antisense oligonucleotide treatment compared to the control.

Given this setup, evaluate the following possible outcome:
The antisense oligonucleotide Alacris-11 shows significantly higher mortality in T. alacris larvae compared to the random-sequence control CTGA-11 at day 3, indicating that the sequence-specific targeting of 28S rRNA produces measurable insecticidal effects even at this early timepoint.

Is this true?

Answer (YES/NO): YES